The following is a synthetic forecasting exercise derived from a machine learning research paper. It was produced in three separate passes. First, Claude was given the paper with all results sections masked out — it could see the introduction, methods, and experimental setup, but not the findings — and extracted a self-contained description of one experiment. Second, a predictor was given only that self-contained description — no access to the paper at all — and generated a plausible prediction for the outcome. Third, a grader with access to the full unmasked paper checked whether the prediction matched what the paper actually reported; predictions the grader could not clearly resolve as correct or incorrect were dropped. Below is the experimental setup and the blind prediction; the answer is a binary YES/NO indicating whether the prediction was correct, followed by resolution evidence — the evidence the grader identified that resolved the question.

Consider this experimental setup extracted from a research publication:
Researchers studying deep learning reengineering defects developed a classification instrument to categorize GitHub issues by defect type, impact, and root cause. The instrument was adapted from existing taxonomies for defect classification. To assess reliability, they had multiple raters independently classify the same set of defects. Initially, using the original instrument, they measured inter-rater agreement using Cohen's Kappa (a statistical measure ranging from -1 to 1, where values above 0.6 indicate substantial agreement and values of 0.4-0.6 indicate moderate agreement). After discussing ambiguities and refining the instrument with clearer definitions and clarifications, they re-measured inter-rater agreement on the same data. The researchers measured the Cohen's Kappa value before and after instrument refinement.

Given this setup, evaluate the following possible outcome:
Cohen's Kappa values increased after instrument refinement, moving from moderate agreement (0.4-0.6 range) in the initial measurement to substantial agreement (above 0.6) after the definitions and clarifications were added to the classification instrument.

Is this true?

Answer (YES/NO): YES